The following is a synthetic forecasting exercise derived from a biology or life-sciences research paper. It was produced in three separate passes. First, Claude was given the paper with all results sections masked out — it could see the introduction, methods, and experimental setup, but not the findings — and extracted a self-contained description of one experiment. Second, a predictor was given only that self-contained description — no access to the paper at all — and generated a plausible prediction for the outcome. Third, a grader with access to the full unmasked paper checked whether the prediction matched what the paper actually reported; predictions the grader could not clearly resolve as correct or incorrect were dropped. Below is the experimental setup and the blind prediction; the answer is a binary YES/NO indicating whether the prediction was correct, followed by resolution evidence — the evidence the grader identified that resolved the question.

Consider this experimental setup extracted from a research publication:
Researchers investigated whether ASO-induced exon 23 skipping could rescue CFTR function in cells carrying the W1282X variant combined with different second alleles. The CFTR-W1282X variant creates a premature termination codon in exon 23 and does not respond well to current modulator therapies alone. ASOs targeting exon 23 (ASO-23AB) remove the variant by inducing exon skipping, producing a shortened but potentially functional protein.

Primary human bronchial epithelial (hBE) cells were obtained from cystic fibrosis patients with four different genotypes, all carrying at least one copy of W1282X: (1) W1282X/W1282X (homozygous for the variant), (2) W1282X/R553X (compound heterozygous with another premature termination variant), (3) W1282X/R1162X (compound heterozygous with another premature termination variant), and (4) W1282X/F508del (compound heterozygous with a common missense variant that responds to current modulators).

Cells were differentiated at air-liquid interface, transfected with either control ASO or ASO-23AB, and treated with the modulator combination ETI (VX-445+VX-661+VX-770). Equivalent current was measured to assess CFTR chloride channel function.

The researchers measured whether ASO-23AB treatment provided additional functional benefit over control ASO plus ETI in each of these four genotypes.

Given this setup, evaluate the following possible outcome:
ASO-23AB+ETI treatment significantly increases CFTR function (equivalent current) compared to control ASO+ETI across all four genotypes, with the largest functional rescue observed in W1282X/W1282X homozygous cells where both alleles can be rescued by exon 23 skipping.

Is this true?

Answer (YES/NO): NO